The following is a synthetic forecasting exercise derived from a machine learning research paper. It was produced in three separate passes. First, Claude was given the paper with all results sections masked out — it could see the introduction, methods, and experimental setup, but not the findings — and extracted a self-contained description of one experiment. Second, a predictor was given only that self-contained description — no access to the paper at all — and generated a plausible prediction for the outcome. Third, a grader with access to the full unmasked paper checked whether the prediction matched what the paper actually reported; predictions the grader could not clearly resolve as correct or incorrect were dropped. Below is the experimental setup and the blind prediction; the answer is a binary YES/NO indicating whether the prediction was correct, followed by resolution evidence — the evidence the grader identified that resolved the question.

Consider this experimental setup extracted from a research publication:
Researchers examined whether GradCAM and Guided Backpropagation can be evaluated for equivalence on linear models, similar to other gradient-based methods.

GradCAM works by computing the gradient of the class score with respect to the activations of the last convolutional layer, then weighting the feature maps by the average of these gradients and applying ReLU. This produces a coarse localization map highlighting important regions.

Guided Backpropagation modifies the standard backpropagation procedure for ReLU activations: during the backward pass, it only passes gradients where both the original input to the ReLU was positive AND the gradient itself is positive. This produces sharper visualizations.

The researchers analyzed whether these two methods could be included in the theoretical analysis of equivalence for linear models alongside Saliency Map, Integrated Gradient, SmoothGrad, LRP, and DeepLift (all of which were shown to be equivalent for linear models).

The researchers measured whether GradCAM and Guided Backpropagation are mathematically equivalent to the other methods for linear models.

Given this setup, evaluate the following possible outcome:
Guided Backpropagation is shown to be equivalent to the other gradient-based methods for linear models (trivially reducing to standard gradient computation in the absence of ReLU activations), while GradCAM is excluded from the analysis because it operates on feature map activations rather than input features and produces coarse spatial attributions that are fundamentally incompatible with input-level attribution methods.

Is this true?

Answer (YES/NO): NO